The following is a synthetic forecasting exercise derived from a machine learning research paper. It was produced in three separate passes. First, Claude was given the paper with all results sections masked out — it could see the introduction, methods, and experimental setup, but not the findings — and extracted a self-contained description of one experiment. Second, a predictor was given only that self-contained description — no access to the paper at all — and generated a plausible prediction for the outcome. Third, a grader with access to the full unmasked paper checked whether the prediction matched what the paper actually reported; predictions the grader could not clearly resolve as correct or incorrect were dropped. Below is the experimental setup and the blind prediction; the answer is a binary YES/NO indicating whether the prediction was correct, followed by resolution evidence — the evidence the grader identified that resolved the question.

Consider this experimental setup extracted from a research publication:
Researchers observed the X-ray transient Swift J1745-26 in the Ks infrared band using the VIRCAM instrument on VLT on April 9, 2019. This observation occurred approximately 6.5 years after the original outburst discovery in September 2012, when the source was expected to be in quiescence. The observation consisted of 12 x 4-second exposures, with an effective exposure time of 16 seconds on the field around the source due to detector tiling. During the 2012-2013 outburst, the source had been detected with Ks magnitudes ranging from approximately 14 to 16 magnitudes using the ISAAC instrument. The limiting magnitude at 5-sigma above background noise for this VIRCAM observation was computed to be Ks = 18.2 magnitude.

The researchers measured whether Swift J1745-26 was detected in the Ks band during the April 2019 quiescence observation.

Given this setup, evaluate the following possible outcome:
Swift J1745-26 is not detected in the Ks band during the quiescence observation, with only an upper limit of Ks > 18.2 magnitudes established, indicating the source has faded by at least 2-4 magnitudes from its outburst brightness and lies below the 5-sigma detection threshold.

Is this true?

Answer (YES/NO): YES